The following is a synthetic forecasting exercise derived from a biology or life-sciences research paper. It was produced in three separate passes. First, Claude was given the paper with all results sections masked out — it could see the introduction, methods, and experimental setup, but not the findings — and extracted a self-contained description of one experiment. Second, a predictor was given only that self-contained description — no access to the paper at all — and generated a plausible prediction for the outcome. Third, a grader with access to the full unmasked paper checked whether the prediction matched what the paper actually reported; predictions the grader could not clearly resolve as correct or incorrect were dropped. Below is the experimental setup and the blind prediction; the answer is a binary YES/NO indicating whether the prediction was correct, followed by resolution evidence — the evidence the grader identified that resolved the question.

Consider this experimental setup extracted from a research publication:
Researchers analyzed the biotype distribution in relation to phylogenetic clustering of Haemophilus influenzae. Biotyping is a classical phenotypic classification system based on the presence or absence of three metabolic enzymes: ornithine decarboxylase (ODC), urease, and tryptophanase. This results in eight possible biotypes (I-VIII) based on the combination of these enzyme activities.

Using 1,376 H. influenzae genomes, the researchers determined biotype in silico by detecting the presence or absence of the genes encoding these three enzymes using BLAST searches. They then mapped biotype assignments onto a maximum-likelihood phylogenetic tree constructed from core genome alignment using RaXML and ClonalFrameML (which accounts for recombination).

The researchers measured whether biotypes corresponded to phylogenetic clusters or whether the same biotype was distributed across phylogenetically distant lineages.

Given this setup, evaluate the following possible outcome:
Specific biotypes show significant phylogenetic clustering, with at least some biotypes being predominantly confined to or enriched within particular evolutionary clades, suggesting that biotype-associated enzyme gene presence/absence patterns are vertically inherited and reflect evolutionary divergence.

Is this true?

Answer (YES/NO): NO